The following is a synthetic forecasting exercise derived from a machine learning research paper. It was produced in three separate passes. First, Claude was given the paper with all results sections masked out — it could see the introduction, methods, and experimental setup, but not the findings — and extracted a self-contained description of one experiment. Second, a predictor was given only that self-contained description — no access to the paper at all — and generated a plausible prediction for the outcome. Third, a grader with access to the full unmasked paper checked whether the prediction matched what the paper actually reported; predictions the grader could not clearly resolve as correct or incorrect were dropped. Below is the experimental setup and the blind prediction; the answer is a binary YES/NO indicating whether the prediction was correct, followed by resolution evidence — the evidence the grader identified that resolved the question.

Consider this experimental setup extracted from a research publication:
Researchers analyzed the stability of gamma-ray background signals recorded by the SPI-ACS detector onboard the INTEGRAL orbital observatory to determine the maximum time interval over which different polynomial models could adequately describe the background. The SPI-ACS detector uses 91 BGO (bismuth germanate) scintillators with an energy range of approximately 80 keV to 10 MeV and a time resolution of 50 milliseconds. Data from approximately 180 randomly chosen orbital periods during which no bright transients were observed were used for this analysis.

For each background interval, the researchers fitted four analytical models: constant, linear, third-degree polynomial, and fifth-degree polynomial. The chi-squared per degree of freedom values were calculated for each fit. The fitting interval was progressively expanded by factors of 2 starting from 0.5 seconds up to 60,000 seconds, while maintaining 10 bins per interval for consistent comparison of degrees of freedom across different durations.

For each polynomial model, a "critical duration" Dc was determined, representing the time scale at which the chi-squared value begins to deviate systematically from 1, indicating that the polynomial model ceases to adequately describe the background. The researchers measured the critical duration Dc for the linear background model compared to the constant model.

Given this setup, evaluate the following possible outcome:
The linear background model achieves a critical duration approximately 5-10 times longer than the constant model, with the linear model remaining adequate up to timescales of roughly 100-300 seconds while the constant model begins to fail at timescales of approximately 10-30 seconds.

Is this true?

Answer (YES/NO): NO